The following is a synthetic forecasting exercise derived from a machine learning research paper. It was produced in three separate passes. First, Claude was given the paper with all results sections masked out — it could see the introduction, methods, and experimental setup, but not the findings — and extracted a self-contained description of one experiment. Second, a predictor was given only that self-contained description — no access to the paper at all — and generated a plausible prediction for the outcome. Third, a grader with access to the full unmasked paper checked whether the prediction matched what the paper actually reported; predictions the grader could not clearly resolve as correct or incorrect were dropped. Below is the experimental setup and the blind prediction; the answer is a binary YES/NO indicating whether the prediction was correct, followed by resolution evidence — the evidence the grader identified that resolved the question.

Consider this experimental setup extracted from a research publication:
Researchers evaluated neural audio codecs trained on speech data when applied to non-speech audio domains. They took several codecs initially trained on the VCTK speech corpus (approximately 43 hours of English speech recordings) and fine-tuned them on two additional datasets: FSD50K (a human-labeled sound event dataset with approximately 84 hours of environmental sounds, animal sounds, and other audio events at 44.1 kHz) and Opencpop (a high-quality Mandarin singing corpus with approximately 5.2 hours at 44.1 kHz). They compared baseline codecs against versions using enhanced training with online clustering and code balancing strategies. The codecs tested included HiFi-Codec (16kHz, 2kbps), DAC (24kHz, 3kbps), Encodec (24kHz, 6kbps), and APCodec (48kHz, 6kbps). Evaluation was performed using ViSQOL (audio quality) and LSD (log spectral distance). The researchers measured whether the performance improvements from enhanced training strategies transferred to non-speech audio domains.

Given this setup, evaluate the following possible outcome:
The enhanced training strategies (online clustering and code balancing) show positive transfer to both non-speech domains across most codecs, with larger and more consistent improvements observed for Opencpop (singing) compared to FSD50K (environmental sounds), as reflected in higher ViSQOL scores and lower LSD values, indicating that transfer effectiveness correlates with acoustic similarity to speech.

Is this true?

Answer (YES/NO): NO